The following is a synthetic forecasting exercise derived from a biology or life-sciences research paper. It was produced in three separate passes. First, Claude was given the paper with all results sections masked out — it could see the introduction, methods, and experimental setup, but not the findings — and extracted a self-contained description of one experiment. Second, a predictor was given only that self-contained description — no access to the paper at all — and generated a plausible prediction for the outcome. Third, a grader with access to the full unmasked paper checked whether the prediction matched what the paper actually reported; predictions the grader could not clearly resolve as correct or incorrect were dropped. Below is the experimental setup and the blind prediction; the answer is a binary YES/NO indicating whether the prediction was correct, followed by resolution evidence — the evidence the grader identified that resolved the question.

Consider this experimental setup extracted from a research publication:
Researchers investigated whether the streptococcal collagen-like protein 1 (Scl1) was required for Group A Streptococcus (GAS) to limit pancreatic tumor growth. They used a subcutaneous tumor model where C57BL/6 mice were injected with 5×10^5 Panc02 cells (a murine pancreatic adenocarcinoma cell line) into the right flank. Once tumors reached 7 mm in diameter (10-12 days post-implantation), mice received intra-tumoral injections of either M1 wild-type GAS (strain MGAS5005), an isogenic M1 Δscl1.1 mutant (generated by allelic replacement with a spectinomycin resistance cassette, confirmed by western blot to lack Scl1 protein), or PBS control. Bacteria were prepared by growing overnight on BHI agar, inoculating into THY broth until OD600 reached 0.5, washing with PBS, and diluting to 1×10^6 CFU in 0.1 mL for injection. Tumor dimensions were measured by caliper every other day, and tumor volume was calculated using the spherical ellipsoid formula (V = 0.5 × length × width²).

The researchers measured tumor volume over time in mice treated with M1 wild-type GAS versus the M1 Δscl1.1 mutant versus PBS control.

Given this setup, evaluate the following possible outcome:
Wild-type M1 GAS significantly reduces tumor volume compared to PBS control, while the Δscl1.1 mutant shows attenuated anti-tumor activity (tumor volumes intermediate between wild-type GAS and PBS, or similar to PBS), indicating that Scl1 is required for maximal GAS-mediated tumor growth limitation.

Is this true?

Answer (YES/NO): YES